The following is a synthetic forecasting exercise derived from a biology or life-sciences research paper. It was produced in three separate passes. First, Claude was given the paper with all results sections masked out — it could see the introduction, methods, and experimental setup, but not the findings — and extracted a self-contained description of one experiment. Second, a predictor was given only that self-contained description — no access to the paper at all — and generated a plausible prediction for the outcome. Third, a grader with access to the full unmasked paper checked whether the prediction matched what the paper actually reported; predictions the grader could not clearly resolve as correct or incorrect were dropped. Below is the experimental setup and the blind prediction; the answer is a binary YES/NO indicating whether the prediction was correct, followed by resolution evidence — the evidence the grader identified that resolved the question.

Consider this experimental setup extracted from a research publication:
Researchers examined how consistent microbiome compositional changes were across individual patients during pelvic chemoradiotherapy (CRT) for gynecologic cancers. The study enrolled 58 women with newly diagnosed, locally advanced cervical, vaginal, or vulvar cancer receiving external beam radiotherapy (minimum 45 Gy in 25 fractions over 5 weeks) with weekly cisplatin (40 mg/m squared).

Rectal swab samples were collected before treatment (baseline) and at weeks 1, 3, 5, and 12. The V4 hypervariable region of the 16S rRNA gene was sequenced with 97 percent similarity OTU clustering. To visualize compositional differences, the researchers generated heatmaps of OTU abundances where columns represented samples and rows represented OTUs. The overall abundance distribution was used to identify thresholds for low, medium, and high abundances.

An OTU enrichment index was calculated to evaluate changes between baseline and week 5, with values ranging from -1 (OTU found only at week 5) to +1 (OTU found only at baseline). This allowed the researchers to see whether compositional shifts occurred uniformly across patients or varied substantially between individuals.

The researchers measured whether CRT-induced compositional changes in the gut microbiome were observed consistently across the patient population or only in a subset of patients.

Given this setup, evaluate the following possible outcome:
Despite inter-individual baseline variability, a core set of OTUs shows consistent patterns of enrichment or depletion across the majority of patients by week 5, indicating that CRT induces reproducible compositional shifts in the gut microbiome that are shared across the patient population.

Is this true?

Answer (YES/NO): YES